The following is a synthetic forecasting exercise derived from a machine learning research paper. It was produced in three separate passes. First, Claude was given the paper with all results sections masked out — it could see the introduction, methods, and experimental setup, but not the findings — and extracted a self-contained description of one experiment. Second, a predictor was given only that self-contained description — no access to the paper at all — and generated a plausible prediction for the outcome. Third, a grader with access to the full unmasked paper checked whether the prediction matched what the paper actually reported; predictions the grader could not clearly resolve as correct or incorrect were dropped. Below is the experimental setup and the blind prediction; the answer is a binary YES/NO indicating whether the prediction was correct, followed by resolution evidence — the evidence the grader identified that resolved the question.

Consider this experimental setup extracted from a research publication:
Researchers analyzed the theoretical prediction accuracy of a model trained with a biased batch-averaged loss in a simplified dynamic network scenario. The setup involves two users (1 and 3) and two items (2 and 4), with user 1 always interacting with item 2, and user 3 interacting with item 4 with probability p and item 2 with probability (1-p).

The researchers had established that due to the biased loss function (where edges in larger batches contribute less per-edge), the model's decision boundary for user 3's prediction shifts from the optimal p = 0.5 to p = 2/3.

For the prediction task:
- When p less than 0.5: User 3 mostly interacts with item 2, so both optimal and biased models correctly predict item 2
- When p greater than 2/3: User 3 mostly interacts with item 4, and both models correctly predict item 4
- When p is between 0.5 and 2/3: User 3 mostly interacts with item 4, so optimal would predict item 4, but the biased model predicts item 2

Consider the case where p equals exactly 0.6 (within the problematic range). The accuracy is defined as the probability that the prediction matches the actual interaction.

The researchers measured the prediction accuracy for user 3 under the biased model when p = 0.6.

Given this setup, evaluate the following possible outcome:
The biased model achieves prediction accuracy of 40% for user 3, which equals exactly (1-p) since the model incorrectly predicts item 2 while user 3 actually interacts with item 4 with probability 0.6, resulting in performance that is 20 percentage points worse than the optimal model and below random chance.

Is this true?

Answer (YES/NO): YES